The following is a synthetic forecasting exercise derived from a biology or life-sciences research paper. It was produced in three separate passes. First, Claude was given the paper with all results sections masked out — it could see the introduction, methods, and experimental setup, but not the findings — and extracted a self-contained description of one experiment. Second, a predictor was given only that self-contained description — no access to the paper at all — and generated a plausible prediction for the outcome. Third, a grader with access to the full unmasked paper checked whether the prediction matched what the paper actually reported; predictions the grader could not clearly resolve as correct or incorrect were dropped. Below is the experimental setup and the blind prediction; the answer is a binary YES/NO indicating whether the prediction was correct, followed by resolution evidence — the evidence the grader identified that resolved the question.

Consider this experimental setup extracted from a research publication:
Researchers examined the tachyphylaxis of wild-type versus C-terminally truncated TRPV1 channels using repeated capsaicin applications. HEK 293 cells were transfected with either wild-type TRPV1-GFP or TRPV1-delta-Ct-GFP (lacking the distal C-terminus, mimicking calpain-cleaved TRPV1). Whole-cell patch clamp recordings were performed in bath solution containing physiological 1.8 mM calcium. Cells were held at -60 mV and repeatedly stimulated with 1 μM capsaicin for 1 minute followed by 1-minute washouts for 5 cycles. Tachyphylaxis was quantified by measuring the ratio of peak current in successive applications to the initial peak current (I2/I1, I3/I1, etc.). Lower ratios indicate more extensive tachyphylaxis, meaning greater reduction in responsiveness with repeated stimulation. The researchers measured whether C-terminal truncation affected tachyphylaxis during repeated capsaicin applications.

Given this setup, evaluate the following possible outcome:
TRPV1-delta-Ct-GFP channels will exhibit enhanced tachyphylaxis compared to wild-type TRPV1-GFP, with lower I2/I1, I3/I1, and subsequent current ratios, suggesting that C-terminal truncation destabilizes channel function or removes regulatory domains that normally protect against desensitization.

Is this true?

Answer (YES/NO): NO